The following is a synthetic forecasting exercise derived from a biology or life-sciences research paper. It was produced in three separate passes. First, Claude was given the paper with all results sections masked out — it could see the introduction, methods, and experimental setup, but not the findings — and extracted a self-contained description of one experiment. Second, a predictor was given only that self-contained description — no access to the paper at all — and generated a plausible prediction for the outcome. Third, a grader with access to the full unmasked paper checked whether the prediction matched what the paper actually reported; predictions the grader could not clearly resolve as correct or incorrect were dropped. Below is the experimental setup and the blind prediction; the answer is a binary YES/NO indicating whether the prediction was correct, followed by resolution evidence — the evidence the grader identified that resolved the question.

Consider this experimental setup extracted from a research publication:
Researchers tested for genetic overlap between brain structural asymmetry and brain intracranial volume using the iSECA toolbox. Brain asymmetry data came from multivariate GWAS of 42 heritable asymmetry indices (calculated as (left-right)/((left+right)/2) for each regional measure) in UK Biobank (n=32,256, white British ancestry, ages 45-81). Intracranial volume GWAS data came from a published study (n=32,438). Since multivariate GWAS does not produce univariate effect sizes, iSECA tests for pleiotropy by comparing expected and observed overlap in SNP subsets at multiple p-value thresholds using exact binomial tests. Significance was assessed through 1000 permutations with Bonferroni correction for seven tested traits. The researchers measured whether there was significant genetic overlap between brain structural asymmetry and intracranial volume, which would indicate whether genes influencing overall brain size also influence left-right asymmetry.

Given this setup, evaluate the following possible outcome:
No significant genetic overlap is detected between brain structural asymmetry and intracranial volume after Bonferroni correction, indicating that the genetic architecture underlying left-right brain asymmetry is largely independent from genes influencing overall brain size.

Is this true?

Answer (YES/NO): YES